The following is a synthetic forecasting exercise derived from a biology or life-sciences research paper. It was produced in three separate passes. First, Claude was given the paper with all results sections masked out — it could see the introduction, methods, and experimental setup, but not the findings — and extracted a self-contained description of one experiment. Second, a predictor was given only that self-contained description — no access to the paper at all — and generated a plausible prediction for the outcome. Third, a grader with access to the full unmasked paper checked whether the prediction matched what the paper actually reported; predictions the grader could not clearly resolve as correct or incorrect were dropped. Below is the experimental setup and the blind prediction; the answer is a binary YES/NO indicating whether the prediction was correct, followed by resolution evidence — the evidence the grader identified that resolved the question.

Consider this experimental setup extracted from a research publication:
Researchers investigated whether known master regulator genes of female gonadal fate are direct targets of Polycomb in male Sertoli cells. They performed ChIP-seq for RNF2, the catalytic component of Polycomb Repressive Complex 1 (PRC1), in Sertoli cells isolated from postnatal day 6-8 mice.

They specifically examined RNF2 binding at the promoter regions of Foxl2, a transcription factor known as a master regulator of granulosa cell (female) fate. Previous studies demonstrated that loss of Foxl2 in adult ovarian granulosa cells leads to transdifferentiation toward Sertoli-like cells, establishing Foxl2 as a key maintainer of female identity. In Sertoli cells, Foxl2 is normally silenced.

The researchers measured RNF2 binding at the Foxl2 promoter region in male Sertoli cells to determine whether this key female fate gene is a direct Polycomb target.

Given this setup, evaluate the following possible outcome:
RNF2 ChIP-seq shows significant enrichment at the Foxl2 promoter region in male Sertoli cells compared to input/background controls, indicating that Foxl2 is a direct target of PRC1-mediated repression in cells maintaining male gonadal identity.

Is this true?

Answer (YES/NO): YES